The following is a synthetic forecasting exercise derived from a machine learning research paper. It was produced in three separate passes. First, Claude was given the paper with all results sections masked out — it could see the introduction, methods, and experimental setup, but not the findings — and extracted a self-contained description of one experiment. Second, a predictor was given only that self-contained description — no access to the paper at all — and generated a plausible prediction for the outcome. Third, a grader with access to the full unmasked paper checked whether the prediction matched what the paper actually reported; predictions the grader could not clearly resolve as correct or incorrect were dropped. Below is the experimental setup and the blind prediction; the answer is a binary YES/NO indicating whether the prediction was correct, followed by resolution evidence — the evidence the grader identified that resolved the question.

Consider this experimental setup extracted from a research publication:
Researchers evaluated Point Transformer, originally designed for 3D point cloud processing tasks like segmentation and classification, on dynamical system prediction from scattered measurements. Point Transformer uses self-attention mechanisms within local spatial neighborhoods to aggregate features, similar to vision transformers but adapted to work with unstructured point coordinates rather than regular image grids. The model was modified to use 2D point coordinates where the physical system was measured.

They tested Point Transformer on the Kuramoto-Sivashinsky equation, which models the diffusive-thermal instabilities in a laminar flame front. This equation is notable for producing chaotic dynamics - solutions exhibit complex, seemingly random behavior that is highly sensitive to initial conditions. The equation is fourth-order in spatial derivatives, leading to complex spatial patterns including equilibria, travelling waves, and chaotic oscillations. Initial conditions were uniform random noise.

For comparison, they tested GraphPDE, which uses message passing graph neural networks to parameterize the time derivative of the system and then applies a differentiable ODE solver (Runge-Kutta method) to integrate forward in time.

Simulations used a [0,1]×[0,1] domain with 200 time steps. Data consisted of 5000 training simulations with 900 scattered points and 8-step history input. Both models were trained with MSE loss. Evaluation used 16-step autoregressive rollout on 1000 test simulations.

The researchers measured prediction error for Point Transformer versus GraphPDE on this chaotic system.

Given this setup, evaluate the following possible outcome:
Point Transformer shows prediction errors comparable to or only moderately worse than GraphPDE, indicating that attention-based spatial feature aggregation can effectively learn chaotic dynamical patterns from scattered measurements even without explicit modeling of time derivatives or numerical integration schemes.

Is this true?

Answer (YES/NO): YES